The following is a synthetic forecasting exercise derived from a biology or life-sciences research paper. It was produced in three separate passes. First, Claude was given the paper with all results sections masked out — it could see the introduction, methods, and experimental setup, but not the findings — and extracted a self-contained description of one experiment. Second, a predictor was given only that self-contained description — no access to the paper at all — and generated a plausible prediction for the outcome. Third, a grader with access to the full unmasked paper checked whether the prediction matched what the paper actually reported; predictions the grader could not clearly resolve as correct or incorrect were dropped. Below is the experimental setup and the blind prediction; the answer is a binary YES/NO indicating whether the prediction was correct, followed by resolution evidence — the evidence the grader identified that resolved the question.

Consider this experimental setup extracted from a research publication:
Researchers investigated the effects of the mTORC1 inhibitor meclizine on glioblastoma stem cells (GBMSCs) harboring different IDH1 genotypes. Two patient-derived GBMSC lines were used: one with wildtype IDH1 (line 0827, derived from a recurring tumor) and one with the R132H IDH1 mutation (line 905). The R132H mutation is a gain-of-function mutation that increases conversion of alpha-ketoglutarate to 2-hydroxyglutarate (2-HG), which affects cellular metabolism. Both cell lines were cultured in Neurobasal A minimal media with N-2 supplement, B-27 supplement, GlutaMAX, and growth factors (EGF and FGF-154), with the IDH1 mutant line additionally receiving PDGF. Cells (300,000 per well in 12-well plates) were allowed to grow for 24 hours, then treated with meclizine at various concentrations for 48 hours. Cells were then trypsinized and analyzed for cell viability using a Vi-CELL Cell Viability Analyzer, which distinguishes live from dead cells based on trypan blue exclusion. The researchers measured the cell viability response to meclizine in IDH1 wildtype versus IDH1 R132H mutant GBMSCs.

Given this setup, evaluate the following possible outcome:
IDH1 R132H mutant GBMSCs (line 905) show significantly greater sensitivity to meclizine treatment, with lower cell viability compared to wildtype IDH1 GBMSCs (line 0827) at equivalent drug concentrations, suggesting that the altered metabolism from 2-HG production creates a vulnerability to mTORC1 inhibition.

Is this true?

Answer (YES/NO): YES